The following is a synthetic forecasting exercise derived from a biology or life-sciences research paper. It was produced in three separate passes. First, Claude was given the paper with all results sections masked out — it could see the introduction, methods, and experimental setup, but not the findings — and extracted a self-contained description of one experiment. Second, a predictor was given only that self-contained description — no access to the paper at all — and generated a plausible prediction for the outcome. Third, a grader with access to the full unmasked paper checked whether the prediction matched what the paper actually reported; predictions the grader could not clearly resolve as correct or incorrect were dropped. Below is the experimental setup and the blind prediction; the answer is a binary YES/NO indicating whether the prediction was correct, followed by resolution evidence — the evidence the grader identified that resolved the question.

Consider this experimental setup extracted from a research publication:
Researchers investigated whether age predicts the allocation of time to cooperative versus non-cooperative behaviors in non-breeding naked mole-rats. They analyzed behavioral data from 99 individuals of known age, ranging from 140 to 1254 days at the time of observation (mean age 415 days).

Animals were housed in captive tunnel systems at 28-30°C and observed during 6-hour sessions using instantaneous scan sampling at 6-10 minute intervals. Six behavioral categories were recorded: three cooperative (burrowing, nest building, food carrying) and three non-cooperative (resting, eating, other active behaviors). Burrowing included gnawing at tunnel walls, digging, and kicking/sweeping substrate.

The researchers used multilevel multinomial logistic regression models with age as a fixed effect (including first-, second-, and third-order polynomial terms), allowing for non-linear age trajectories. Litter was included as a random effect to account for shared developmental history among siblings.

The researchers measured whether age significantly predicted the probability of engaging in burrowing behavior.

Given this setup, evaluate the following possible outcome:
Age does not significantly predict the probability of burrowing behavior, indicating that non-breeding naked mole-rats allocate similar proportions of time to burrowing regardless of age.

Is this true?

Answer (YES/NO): NO